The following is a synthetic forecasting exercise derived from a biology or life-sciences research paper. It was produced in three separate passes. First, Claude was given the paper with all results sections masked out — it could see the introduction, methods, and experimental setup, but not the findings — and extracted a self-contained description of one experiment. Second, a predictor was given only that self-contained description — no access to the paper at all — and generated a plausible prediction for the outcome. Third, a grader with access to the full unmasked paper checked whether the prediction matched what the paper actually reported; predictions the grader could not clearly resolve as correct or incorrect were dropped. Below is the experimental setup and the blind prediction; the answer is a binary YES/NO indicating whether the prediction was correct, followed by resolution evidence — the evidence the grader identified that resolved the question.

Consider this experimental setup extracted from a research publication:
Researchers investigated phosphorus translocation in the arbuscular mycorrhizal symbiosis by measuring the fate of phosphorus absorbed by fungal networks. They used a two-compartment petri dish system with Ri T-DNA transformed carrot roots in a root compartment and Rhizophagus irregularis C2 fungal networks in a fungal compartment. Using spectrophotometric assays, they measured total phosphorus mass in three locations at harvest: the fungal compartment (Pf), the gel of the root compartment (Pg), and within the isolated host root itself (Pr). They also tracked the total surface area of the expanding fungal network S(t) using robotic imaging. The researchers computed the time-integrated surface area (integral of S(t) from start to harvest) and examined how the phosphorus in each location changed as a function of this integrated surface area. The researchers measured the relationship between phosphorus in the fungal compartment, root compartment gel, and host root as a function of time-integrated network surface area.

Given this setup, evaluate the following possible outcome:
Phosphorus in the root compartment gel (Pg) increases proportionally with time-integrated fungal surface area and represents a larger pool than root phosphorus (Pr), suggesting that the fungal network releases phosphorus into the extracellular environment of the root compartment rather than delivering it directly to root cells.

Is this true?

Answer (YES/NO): NO